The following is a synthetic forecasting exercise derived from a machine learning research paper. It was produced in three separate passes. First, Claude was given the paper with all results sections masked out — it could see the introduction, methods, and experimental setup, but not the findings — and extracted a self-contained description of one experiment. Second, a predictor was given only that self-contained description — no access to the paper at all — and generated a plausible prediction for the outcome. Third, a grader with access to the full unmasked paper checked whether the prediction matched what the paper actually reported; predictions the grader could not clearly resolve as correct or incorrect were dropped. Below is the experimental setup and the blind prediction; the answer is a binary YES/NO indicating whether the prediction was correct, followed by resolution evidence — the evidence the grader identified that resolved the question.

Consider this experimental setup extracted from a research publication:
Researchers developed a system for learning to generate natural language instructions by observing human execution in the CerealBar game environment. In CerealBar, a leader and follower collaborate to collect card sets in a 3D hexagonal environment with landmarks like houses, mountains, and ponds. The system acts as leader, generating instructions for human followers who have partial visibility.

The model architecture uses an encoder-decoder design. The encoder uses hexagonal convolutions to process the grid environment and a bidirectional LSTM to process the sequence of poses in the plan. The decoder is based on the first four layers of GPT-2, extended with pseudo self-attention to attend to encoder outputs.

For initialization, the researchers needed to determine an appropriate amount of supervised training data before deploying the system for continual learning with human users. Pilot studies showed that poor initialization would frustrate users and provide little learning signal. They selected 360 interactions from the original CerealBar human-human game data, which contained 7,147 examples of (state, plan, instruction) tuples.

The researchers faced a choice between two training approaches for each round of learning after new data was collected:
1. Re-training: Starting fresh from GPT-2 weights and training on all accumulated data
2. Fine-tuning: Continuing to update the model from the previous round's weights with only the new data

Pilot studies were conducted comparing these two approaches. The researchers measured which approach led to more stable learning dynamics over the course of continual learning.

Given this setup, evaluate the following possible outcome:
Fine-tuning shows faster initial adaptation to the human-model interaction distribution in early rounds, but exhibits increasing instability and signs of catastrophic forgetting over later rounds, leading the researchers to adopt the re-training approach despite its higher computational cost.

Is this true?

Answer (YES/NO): NO